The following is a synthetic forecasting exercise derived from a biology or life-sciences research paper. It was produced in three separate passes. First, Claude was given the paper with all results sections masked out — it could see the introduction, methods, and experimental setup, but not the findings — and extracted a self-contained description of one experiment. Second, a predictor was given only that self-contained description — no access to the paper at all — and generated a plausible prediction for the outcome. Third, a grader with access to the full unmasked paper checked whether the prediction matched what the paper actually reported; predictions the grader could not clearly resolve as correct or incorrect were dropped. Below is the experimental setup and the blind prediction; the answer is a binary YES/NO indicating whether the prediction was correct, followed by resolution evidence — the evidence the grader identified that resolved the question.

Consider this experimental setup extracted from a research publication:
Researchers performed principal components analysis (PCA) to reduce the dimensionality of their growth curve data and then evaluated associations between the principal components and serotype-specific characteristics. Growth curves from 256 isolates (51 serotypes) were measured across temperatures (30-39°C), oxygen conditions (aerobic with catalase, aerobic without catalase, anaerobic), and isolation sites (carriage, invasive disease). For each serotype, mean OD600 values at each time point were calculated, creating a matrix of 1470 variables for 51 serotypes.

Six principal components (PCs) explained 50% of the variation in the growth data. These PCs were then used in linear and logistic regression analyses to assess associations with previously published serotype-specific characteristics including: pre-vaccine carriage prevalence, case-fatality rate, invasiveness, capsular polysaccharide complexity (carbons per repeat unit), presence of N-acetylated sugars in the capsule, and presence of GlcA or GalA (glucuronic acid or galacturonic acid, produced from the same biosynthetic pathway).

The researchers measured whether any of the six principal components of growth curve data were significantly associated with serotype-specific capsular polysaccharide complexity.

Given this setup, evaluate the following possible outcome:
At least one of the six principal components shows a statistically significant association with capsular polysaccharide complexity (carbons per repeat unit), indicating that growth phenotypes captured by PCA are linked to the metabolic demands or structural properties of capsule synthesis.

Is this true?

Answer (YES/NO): NO